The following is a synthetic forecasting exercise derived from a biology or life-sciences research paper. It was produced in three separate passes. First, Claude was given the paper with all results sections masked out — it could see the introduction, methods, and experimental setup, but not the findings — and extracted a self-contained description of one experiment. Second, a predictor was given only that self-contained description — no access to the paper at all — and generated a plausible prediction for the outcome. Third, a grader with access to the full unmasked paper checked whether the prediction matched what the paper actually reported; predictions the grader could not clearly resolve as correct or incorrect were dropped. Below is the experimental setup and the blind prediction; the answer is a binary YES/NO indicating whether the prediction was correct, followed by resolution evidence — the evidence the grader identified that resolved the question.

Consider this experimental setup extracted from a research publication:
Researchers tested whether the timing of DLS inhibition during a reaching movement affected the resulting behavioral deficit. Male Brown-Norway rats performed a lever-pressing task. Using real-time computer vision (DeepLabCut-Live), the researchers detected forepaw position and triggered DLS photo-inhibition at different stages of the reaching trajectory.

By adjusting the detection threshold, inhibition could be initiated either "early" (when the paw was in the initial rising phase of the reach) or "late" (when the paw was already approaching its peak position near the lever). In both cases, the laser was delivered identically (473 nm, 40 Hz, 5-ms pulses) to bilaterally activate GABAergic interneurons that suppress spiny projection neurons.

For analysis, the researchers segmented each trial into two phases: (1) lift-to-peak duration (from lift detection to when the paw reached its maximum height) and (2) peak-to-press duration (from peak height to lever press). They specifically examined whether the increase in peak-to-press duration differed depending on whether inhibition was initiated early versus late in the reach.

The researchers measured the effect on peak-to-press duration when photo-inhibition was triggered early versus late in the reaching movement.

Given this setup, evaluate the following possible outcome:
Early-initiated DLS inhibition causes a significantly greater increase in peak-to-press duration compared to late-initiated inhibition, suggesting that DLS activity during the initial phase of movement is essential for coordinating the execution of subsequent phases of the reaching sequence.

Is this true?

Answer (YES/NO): NO